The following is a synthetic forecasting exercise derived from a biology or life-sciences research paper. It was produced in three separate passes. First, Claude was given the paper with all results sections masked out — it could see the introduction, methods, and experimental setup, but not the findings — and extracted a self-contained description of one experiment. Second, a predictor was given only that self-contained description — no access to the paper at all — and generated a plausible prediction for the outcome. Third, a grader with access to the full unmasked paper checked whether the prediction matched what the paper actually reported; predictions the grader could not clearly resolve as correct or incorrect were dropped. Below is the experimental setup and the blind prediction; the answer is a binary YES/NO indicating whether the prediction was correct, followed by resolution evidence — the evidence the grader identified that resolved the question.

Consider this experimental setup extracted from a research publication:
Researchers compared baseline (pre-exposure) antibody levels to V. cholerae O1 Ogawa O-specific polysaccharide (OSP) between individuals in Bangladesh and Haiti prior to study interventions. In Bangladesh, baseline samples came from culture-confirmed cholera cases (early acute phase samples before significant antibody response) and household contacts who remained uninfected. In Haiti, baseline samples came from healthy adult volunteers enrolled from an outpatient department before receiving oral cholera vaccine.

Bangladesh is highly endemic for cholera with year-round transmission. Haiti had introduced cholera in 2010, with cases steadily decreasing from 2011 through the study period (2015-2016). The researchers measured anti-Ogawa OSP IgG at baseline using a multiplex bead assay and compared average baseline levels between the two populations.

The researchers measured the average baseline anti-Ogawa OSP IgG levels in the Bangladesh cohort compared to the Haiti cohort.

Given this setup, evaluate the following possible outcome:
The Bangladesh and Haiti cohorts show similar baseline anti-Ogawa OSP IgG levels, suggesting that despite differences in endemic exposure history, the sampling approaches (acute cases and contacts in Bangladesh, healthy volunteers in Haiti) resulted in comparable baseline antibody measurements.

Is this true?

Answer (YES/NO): NO